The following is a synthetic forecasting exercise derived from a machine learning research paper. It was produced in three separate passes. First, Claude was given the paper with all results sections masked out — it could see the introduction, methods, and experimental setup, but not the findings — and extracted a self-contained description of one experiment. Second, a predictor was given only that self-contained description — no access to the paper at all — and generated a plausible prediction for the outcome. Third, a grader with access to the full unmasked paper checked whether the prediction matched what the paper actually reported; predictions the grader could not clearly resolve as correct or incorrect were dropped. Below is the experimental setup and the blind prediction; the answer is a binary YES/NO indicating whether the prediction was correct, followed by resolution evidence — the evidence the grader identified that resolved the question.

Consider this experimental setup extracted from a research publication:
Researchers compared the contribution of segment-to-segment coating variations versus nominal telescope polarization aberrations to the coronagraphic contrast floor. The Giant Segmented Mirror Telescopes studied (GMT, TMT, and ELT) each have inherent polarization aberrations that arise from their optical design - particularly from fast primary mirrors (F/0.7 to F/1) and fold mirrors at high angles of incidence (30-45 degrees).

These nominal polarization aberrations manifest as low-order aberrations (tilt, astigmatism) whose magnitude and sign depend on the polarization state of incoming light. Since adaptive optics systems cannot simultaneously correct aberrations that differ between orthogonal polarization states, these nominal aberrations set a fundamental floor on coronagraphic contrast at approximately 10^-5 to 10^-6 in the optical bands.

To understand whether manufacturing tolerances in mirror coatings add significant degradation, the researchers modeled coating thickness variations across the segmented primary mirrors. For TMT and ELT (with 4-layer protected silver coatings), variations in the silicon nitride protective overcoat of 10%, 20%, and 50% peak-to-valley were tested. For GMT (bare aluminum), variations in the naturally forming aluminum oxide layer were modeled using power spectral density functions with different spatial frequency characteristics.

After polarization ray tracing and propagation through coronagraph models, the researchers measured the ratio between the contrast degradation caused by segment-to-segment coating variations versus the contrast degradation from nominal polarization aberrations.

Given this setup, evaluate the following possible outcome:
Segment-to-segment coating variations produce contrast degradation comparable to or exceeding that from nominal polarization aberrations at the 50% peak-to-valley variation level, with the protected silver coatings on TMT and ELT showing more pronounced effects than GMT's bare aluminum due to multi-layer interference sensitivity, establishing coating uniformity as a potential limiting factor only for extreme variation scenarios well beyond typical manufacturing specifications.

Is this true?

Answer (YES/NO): NO